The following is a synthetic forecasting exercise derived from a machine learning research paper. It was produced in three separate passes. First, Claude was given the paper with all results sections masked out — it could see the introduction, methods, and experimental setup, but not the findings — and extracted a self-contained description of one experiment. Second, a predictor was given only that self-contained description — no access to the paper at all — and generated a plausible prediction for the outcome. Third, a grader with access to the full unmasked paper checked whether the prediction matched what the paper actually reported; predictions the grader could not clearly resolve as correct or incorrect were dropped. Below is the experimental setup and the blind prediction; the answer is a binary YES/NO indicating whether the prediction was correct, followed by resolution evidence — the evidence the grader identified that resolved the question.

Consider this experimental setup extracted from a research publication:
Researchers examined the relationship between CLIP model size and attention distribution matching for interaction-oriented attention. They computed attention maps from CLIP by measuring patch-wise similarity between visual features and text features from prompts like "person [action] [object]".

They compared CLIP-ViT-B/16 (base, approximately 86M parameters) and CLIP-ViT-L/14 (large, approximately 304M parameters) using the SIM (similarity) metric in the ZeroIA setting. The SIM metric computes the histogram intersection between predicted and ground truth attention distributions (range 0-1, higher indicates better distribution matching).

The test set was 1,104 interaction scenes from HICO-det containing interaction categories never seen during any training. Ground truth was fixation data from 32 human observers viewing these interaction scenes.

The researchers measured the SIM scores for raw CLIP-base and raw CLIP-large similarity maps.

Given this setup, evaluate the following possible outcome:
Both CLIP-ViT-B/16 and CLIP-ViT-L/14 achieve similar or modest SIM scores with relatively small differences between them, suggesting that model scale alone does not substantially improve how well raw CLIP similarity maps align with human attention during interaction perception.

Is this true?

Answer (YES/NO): YES